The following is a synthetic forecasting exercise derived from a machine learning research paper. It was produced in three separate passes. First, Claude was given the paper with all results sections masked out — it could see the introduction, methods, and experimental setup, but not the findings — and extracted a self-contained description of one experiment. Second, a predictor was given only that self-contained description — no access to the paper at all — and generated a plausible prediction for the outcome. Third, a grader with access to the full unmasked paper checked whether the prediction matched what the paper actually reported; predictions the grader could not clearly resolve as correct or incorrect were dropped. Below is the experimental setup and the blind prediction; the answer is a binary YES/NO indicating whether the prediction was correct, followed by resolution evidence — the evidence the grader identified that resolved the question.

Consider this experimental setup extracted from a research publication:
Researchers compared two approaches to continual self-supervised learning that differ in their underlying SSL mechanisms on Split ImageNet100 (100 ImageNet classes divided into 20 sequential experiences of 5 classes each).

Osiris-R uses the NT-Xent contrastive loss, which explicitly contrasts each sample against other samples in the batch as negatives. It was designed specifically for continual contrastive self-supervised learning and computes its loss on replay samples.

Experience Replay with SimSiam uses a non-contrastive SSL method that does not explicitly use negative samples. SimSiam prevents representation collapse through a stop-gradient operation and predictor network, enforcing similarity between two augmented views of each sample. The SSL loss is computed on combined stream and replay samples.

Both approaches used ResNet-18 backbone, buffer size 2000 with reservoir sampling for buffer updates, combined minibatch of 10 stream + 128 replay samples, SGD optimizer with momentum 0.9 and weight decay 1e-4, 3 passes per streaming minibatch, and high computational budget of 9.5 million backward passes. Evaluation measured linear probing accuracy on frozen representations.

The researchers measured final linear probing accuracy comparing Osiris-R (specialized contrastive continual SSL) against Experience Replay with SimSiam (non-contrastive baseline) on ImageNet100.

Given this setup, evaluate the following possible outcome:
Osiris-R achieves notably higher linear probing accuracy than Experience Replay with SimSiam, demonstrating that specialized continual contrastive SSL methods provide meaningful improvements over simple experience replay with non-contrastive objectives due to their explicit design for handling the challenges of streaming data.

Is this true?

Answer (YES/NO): NO